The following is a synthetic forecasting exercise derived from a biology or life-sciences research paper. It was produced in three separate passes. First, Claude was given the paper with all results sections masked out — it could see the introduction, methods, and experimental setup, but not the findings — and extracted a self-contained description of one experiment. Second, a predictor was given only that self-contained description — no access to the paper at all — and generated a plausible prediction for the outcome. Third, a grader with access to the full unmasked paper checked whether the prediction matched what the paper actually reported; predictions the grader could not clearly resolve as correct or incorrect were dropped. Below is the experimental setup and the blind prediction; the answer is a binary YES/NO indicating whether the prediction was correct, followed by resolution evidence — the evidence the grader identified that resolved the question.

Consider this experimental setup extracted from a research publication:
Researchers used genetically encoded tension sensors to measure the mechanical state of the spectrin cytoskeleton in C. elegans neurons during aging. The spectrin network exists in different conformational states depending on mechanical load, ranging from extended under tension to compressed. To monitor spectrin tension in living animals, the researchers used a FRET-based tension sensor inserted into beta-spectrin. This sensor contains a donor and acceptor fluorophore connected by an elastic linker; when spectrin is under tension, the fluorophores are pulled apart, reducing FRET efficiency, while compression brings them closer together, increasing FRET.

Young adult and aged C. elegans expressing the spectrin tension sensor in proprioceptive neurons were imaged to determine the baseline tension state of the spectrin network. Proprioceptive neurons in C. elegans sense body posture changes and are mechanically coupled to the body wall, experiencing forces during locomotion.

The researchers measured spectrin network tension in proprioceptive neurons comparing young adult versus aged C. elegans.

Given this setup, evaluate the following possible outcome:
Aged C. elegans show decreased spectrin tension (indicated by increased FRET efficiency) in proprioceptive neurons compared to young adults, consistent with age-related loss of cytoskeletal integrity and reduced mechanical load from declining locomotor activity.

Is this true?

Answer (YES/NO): YES